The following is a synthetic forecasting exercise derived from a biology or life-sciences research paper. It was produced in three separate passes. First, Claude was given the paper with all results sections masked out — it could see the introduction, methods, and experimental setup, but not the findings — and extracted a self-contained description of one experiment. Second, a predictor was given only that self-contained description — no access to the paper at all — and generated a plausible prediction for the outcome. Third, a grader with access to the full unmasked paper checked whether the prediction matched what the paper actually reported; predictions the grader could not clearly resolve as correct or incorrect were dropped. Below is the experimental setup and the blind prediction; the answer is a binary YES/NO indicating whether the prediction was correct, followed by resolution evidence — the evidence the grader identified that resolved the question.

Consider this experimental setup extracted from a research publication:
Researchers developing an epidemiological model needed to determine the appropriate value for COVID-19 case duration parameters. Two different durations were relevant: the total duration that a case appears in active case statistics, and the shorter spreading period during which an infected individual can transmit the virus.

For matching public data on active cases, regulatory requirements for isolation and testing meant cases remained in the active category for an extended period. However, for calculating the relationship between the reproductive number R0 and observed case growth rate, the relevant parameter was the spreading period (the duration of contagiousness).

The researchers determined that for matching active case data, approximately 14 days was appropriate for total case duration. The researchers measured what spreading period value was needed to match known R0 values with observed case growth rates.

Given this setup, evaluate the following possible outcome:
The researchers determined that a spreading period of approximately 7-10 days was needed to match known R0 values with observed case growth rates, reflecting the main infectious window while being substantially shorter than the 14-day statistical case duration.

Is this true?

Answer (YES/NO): NO